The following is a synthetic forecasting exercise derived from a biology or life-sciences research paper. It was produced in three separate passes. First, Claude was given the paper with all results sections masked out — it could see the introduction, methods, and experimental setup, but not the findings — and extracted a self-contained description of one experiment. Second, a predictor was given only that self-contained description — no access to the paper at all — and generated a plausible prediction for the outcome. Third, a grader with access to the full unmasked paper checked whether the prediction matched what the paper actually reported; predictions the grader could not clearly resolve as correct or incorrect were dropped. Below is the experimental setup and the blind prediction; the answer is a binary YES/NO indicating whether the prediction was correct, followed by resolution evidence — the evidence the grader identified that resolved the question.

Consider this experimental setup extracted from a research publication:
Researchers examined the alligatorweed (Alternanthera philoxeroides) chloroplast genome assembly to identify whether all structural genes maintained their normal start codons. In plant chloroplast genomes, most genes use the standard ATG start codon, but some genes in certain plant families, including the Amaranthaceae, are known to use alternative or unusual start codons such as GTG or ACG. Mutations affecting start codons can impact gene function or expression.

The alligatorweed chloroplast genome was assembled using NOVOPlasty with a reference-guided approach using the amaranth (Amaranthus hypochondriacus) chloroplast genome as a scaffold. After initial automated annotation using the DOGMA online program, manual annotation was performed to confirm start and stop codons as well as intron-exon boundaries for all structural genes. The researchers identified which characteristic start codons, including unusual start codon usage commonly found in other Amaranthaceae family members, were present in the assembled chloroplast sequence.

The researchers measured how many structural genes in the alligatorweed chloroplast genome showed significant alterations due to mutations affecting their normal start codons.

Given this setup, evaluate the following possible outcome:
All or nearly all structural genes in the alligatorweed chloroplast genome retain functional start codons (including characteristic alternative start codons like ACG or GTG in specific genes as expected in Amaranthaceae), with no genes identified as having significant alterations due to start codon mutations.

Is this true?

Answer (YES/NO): NO